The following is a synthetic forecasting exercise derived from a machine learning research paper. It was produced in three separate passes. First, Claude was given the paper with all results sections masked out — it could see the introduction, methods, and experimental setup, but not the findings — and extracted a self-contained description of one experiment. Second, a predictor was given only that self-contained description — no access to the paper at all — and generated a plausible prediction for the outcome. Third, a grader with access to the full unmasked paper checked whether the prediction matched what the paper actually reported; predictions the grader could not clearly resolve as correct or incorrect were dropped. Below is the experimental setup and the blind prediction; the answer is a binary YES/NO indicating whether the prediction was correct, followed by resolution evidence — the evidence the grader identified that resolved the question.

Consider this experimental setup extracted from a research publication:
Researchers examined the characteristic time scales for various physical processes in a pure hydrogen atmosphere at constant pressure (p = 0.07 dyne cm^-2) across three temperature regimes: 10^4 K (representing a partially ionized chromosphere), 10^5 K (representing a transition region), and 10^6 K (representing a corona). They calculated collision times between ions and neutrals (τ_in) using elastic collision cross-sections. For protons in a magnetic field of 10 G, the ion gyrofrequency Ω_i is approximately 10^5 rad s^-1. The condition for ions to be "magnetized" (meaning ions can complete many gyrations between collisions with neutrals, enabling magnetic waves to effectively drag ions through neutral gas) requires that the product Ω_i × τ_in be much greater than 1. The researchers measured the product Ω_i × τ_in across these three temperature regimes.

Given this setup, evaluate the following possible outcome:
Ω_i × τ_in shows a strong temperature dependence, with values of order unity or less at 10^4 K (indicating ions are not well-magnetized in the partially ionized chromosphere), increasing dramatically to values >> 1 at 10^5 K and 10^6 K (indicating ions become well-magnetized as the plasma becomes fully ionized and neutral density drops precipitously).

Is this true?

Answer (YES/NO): NO